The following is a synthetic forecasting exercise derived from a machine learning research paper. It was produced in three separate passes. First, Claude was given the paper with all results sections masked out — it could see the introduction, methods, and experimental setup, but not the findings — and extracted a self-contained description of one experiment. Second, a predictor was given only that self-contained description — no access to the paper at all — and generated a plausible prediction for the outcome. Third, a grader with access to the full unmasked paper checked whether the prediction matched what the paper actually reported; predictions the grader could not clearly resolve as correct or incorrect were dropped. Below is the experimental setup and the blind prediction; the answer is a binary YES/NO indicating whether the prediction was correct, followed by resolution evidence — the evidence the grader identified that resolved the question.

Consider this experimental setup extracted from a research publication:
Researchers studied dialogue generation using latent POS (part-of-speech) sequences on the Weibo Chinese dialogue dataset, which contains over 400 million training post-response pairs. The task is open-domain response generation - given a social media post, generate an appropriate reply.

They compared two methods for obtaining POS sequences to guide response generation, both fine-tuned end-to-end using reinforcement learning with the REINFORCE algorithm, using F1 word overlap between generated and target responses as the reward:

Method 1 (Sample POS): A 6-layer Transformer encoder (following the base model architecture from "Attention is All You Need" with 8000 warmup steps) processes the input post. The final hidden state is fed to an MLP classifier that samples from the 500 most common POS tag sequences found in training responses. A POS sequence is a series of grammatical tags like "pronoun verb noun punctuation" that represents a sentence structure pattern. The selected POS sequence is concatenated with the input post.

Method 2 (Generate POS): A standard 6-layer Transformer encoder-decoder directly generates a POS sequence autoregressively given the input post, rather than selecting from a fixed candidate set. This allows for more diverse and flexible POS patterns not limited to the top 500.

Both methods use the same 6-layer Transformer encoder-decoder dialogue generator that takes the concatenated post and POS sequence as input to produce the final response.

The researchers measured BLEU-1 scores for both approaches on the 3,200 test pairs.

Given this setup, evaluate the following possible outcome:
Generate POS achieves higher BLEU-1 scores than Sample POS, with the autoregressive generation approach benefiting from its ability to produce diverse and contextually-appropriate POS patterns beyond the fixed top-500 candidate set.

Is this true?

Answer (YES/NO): NO